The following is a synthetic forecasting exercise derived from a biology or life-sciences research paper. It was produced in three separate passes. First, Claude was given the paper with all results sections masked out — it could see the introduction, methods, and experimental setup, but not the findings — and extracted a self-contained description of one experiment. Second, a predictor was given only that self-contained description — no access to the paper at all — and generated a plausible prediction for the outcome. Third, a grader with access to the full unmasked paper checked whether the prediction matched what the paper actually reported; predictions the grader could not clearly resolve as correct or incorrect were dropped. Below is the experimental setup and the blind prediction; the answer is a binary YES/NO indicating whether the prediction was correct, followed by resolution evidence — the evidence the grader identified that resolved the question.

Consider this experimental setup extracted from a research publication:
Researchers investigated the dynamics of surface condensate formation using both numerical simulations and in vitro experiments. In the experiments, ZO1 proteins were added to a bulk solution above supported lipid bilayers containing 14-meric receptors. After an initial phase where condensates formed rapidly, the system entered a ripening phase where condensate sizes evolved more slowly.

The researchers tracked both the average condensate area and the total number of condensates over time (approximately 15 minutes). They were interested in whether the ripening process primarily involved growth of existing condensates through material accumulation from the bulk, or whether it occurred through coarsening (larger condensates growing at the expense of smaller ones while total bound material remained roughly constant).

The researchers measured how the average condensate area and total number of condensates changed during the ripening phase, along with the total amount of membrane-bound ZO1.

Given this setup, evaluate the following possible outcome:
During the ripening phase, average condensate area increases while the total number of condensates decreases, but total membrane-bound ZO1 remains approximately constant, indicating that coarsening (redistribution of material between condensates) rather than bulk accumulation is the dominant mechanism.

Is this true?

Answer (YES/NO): YES